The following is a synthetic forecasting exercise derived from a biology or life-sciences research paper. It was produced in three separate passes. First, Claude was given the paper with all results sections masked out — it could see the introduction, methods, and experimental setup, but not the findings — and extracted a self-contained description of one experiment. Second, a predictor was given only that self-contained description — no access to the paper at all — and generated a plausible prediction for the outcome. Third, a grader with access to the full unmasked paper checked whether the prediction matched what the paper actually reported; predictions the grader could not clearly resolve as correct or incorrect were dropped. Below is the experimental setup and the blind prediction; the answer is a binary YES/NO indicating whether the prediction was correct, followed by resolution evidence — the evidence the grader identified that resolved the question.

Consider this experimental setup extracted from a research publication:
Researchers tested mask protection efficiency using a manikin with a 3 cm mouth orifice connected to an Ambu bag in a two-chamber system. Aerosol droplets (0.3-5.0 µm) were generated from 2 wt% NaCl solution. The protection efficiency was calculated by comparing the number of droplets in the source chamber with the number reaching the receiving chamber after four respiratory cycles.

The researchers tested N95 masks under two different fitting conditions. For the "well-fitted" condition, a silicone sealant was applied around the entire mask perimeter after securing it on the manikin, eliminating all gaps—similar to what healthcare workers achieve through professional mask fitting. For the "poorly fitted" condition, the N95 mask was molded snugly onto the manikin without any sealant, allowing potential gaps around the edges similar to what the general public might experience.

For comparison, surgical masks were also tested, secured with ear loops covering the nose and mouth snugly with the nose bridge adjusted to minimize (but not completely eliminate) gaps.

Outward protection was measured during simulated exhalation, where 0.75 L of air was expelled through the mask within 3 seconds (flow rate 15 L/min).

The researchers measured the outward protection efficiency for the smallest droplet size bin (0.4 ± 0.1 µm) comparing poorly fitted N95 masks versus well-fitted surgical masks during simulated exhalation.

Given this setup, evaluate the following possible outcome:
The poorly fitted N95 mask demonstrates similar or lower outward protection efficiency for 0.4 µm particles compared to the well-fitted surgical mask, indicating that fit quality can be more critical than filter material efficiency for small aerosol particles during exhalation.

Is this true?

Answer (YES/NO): YES